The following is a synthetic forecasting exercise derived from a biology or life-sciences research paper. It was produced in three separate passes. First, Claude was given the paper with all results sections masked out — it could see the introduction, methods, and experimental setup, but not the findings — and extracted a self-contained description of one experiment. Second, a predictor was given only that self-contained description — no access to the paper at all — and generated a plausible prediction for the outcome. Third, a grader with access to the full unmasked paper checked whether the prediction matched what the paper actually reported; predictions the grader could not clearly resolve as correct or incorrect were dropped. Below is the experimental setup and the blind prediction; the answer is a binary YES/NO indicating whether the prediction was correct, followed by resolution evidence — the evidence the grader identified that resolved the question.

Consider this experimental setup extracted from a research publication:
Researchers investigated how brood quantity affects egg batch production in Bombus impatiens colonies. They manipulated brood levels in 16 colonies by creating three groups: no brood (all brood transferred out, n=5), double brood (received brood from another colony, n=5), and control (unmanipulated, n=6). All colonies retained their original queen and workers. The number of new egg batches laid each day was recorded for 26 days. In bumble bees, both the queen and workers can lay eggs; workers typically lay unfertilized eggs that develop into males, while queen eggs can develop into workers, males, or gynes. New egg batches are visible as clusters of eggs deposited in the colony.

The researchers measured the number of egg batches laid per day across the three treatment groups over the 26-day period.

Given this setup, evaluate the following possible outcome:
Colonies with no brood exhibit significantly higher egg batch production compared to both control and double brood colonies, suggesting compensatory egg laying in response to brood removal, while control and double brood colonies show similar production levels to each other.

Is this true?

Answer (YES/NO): NO